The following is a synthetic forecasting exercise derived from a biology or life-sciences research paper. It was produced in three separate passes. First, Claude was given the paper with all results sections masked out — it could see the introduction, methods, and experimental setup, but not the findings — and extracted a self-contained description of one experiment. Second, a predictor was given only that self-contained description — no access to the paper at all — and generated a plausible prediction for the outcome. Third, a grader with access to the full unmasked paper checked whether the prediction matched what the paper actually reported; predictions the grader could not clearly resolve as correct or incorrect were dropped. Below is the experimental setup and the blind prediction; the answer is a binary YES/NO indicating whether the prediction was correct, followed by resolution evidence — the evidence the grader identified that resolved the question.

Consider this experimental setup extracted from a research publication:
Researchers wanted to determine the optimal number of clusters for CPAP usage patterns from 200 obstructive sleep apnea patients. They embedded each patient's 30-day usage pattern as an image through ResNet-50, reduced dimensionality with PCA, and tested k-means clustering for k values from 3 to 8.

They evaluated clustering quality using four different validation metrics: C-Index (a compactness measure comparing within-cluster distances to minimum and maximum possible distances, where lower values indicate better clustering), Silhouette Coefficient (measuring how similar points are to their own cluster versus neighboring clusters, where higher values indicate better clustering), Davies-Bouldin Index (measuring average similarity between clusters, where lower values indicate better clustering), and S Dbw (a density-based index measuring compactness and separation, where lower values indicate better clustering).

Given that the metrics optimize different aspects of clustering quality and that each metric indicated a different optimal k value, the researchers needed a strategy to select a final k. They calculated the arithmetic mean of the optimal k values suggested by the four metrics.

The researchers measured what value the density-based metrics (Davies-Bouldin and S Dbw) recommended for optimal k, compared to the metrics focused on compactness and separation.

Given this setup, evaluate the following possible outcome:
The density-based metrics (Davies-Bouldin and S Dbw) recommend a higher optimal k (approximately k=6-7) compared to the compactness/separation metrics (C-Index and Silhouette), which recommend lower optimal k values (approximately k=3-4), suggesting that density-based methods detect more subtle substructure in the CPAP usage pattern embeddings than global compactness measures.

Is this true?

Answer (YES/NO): NO